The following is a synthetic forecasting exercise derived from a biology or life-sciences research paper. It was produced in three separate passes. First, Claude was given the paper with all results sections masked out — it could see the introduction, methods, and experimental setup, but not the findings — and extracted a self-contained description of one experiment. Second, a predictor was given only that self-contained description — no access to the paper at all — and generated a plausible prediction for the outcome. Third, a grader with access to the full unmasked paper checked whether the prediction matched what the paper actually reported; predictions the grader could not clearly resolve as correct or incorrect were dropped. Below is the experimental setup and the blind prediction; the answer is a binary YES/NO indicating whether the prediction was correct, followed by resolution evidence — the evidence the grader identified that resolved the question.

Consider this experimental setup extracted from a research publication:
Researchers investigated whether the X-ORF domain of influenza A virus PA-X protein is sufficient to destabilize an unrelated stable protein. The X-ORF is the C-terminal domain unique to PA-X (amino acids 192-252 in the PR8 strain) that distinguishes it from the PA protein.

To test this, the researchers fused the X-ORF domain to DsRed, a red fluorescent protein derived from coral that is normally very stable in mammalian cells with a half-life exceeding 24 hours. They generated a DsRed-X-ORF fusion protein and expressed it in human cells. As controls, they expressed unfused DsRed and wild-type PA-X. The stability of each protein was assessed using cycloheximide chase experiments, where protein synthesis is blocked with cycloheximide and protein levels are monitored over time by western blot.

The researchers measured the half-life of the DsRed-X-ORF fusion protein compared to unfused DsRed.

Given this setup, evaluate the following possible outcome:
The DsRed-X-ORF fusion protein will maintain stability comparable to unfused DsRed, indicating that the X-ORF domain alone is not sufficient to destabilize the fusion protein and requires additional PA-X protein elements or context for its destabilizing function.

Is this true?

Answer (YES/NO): NO